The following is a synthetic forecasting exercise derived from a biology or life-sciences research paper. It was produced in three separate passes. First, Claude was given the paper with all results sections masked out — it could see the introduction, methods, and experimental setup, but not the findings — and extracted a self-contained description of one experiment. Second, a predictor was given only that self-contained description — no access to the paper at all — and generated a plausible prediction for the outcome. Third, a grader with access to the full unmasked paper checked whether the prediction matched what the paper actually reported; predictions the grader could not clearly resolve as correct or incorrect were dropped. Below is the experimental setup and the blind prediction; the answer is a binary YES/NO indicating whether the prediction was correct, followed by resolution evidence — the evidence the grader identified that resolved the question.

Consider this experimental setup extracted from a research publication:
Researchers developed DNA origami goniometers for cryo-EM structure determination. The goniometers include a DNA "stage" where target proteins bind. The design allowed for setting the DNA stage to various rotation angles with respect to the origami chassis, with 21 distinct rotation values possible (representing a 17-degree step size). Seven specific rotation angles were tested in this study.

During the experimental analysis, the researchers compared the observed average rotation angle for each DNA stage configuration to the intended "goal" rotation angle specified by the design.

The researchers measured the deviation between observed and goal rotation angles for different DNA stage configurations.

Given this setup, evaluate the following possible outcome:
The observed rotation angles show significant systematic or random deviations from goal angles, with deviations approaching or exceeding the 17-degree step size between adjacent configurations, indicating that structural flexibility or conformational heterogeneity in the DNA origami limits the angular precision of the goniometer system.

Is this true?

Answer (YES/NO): NO